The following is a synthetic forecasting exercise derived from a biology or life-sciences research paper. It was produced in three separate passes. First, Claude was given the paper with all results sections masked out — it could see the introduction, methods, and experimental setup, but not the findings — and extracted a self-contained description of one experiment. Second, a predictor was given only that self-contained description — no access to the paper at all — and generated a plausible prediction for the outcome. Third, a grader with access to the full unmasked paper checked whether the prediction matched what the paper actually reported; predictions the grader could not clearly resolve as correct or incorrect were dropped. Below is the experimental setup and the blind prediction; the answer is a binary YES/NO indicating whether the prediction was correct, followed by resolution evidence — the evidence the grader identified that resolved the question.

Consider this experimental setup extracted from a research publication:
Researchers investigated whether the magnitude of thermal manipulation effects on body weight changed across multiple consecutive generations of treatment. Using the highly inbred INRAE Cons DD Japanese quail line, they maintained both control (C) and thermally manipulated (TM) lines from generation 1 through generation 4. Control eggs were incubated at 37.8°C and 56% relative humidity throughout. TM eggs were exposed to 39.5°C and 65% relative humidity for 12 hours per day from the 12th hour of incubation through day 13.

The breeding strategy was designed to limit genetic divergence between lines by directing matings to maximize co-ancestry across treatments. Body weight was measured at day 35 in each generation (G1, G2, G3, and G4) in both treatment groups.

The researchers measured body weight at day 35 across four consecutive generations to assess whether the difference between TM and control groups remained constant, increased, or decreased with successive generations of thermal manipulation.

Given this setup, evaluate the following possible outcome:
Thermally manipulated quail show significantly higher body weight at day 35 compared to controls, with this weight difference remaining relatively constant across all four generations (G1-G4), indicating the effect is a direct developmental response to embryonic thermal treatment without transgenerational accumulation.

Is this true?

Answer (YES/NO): NO